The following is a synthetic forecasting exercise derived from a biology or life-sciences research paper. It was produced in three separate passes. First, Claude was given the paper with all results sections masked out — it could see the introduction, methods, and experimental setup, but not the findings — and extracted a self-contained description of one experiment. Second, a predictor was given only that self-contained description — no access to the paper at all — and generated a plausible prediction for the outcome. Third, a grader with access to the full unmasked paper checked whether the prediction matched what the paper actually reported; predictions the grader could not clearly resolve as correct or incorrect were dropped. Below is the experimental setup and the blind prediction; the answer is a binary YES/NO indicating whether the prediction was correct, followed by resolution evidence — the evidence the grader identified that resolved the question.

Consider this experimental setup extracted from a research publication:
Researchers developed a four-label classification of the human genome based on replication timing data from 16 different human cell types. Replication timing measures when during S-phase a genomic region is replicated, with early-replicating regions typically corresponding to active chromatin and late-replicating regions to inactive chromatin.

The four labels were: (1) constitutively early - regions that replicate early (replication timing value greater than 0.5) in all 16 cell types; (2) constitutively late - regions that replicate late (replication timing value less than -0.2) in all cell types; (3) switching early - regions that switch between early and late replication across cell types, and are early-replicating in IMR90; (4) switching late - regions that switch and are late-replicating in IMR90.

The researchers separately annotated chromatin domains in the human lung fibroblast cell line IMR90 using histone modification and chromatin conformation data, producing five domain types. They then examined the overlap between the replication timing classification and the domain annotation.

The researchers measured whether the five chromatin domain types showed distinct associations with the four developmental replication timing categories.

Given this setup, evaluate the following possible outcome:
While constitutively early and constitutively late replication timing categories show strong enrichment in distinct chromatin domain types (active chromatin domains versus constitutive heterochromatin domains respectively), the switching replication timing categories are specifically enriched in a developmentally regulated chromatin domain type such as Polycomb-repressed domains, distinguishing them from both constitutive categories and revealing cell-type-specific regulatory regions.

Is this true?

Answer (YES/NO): NO